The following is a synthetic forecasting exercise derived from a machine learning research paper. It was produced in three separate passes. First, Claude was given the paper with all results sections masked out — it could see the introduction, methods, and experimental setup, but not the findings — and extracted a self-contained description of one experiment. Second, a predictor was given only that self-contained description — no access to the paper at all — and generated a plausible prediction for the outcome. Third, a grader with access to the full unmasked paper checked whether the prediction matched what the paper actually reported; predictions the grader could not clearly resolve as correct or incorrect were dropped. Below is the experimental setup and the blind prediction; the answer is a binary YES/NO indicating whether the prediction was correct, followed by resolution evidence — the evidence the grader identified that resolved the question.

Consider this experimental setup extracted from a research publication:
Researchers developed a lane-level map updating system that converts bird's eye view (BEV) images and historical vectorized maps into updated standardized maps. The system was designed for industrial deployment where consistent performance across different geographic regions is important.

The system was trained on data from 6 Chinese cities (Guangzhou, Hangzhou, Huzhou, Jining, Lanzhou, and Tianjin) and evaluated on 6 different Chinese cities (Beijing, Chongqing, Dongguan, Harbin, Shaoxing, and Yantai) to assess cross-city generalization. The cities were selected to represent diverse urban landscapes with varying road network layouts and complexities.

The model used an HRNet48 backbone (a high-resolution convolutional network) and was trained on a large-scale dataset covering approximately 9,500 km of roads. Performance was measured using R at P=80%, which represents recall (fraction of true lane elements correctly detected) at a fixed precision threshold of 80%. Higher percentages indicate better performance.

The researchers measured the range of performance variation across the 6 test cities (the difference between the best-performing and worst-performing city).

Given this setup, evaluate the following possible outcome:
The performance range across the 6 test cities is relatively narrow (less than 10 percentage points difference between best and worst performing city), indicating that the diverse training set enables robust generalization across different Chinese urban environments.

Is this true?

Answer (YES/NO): YES